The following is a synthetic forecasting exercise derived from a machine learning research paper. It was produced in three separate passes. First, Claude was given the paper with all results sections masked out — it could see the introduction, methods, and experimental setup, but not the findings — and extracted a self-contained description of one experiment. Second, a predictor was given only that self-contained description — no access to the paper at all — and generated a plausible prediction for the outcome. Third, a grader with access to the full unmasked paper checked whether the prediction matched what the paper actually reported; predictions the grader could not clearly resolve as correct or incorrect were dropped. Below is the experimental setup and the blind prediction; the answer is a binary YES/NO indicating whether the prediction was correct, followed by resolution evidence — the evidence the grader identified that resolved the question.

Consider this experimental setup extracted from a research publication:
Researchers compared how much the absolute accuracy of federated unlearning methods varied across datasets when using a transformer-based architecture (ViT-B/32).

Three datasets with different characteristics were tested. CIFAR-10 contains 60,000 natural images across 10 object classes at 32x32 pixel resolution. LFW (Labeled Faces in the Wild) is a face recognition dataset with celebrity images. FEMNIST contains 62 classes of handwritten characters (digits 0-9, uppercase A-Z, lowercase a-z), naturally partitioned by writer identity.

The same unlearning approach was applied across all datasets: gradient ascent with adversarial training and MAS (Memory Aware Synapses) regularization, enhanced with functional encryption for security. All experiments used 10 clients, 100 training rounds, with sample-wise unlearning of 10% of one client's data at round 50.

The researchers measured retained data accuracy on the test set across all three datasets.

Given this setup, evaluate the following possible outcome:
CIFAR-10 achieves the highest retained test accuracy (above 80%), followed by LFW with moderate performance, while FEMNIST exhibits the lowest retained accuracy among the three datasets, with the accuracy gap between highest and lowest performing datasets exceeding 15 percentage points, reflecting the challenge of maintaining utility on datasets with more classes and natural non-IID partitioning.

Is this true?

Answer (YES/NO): NO